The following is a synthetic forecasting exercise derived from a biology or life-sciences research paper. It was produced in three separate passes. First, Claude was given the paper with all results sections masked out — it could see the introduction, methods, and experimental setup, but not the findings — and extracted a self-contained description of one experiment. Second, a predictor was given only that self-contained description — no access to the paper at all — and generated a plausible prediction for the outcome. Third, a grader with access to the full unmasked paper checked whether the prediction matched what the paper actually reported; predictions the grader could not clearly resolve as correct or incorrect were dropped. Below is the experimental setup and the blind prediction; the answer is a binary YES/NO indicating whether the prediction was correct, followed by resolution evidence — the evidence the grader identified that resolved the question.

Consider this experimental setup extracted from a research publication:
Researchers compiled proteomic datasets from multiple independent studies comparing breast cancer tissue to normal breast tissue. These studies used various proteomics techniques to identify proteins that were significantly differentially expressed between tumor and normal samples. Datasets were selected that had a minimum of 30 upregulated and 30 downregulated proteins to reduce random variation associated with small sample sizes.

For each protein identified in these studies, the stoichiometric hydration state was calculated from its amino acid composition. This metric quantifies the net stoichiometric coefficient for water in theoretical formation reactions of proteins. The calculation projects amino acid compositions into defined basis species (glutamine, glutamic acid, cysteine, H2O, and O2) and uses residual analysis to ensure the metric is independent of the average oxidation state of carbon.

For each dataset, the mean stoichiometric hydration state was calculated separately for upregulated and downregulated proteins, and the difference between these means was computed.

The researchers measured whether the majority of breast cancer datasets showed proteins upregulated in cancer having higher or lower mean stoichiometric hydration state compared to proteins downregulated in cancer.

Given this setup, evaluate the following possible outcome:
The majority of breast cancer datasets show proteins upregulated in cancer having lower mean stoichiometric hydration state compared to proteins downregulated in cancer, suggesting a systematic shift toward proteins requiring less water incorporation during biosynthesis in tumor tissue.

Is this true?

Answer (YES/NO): NO